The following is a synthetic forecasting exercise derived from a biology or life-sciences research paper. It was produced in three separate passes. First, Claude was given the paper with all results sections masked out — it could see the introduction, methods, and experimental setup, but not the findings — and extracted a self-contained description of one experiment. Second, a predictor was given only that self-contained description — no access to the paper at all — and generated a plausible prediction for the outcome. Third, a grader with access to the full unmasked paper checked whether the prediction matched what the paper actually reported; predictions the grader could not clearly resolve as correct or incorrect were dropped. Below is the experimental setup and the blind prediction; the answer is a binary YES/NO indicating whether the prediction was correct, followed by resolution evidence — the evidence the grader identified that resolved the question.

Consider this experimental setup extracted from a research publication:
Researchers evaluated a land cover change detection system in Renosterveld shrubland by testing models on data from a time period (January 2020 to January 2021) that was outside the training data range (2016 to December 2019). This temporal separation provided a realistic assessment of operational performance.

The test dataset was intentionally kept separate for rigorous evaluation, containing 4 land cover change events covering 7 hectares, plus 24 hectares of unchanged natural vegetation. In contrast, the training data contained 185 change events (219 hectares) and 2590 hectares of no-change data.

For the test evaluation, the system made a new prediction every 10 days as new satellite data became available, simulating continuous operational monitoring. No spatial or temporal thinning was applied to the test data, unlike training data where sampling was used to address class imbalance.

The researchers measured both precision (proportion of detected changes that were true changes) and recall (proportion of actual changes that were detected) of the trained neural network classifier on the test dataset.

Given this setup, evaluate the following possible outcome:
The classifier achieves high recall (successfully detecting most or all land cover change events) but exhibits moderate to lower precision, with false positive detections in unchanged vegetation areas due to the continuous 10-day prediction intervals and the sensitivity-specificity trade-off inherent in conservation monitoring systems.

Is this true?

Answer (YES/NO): NO